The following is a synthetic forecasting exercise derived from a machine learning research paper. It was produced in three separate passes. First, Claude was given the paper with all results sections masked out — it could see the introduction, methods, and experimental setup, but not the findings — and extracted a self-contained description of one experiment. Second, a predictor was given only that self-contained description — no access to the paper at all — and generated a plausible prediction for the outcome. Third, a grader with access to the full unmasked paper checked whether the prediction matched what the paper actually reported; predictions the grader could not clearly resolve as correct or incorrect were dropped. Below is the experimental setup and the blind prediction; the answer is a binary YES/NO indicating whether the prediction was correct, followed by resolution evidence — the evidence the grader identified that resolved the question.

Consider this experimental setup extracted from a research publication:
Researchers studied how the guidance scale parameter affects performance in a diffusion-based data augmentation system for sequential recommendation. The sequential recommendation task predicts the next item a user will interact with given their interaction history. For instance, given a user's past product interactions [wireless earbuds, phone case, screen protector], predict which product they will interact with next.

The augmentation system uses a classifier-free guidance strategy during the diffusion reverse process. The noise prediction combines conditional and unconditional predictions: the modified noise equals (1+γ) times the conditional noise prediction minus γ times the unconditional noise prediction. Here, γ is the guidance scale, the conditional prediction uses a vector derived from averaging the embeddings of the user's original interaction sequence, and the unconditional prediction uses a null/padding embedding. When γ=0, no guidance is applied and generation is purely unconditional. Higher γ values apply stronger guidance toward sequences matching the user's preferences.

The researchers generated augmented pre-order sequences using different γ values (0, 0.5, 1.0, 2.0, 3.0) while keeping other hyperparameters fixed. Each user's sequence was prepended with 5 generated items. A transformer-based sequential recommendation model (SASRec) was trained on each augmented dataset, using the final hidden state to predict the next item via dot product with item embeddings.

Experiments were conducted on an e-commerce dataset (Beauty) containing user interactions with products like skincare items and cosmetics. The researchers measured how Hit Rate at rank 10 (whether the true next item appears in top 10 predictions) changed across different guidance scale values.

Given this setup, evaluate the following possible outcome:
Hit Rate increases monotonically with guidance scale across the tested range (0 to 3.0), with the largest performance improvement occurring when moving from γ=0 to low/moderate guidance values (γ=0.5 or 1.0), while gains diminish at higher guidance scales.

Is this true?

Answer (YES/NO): NO